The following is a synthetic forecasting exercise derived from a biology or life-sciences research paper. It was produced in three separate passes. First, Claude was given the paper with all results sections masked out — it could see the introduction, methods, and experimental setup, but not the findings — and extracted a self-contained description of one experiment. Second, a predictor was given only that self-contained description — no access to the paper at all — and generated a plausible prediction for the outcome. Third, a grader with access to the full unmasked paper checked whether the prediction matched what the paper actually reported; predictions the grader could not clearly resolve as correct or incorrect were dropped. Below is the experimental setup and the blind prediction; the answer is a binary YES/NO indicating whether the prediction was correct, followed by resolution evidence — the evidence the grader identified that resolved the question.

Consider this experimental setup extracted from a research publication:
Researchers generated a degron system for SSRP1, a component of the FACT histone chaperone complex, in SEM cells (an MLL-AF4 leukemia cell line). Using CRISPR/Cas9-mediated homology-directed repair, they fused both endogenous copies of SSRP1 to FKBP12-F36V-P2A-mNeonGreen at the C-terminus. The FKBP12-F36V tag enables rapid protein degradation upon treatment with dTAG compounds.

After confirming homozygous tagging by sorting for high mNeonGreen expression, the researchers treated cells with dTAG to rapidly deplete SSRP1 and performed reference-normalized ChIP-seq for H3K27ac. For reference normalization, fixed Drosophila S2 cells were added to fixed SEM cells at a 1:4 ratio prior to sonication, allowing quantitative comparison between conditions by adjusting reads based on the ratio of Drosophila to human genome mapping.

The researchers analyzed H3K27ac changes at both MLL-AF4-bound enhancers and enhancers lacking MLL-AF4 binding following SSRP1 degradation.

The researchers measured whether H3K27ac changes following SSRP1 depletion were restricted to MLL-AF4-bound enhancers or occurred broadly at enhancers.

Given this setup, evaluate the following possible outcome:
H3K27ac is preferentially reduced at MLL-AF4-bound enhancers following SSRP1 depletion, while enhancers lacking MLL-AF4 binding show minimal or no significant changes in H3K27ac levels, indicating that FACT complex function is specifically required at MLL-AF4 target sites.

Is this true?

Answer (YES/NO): NO